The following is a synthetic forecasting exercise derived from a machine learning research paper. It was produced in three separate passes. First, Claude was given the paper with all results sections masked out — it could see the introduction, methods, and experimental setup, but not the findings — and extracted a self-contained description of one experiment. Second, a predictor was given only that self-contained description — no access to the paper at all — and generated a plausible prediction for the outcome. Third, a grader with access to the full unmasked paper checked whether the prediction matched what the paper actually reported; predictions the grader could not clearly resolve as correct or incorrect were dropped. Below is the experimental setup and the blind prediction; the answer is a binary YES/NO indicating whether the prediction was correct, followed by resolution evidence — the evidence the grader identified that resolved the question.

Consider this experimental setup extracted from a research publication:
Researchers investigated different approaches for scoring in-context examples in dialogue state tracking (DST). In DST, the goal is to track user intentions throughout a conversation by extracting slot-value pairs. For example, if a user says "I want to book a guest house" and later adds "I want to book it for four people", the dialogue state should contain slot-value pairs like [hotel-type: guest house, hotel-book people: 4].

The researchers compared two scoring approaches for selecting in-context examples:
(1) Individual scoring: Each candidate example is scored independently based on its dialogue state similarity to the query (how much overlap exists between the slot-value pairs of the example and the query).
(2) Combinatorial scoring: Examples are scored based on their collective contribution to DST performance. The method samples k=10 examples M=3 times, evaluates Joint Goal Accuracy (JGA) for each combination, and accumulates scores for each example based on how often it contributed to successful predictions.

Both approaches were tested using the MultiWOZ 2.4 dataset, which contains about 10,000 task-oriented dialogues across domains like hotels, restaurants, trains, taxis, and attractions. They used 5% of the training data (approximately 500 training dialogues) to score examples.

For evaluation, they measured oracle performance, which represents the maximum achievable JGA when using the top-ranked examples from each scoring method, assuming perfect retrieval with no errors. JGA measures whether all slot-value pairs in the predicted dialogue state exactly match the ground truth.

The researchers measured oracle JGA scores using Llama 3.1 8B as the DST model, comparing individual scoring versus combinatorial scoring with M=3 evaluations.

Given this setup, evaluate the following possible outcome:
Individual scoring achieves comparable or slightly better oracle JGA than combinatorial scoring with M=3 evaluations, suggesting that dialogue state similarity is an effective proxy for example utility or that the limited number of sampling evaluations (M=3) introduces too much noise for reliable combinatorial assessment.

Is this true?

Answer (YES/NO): NO